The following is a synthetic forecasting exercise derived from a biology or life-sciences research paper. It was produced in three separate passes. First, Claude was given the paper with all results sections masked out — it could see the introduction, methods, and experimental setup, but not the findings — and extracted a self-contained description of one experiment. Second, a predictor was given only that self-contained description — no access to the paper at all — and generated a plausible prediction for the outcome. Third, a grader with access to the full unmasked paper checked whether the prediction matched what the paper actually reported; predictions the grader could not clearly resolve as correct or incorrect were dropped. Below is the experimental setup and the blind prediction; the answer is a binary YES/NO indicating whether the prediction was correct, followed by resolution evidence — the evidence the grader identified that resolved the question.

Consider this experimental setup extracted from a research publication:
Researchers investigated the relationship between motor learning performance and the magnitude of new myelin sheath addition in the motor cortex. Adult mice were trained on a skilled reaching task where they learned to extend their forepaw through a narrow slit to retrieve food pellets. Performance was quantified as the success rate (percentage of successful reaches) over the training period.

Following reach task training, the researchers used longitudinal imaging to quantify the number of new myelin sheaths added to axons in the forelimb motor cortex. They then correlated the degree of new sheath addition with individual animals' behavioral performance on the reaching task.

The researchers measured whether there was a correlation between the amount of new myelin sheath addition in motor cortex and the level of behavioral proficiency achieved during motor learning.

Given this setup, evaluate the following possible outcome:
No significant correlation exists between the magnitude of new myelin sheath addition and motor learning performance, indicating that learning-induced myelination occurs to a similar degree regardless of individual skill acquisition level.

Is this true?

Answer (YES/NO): NO